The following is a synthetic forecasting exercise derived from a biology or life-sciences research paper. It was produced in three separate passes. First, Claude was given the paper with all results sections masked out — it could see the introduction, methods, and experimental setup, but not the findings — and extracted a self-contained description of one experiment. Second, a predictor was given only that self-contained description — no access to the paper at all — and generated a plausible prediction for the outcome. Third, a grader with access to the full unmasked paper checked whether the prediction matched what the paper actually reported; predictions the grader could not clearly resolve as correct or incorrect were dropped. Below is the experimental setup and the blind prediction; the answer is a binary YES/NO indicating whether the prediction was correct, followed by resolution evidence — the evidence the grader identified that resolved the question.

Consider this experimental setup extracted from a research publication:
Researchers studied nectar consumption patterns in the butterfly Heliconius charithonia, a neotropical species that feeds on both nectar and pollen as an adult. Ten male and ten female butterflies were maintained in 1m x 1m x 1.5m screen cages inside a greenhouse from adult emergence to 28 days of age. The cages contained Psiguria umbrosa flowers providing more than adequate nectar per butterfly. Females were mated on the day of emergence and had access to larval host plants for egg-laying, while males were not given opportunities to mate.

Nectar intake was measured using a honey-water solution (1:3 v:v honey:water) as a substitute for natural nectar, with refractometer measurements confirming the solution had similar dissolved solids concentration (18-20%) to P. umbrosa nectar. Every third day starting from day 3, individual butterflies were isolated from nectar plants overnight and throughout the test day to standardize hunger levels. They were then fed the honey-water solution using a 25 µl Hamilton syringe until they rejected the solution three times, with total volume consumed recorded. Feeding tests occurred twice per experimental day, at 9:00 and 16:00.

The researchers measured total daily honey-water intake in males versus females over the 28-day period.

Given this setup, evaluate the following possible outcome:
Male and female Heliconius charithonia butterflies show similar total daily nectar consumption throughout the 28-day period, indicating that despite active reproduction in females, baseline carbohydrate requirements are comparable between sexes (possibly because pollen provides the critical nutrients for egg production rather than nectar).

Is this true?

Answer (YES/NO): NO